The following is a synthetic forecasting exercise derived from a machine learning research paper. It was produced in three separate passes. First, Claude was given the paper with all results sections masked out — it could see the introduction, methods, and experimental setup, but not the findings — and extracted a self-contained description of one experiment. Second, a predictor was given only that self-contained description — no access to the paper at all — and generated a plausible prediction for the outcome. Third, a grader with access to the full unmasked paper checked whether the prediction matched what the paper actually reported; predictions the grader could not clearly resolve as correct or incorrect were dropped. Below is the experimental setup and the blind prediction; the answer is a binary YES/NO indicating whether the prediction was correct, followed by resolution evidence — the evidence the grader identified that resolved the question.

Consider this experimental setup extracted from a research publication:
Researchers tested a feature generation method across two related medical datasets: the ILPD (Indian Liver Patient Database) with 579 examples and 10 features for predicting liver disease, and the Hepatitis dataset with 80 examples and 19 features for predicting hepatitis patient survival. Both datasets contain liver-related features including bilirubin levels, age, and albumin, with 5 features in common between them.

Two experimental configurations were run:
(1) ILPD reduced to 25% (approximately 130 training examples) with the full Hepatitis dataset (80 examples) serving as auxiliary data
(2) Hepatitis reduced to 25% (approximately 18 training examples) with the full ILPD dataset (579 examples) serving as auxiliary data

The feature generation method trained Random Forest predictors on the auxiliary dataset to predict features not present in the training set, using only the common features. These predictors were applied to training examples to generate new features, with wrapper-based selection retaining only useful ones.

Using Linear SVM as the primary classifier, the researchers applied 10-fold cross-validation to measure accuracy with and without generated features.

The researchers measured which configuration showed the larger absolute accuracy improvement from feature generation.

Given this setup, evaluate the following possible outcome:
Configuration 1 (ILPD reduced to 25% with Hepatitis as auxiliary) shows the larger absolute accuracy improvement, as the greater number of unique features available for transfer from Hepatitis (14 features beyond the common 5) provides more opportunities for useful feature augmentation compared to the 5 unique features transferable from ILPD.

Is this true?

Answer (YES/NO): YES